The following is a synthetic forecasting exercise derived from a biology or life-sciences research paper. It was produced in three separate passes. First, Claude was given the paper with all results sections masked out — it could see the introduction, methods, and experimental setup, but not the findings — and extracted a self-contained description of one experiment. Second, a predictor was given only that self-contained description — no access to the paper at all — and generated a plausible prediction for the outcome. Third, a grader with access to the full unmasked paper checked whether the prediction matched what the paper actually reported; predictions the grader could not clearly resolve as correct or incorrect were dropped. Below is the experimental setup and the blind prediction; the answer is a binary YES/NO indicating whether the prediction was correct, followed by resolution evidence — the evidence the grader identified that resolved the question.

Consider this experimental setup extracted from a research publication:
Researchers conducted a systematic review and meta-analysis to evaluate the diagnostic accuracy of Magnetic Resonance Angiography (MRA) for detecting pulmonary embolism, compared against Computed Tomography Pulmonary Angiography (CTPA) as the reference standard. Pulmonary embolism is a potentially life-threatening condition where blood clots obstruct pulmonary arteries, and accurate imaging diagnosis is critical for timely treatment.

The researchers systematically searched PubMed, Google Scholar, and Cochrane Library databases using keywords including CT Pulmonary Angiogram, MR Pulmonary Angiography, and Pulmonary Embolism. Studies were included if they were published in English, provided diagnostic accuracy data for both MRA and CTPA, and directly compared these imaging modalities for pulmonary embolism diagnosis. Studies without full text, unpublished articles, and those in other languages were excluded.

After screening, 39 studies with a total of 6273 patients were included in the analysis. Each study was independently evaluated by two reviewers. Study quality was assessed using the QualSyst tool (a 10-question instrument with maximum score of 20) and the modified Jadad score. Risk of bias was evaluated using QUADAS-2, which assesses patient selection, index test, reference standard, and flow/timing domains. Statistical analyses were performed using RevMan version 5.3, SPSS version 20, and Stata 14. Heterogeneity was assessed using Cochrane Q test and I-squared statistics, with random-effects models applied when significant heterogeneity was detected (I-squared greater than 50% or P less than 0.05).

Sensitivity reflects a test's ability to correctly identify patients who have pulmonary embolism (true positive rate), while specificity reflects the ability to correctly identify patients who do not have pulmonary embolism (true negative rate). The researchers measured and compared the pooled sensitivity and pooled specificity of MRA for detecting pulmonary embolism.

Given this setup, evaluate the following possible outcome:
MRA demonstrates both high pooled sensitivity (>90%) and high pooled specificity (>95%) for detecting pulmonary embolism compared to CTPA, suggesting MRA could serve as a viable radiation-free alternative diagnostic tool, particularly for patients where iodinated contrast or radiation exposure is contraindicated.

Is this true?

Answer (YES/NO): NO